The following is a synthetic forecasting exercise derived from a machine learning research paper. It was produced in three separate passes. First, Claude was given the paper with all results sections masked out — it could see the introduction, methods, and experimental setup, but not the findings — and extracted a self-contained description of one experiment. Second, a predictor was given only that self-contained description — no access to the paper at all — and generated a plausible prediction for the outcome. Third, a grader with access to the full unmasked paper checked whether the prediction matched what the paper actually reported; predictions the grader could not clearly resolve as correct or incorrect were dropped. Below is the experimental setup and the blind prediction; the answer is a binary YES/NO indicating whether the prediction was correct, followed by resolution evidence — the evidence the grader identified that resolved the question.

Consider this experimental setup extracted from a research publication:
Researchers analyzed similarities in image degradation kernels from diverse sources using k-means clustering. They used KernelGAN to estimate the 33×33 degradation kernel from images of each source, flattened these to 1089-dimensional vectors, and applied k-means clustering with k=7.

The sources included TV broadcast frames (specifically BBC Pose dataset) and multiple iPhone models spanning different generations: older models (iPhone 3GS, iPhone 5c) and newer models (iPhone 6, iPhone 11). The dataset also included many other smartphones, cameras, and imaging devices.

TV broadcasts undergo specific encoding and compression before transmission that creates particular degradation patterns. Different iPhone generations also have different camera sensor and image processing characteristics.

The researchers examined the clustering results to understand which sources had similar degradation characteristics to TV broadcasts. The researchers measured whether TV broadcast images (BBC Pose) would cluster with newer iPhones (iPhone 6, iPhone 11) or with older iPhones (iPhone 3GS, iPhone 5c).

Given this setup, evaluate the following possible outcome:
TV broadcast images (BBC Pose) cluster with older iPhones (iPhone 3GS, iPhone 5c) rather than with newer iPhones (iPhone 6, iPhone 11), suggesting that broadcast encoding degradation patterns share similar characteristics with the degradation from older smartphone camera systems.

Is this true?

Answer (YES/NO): YES